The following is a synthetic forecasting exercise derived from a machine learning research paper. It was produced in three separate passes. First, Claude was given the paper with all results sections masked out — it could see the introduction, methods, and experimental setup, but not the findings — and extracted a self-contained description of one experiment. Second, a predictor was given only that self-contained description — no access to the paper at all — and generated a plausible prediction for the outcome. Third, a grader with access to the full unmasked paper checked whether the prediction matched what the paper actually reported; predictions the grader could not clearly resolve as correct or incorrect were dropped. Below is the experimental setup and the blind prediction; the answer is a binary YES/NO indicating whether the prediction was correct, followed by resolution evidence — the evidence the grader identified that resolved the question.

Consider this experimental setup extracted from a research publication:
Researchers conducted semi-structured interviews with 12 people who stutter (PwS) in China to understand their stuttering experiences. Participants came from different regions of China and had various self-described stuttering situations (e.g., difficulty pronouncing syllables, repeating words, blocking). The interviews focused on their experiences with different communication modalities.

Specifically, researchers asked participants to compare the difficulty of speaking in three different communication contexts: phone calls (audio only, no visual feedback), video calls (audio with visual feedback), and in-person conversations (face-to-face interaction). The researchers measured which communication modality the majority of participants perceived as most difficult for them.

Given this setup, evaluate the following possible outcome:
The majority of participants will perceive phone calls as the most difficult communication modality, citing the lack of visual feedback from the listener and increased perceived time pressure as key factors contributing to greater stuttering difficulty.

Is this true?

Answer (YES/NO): NO